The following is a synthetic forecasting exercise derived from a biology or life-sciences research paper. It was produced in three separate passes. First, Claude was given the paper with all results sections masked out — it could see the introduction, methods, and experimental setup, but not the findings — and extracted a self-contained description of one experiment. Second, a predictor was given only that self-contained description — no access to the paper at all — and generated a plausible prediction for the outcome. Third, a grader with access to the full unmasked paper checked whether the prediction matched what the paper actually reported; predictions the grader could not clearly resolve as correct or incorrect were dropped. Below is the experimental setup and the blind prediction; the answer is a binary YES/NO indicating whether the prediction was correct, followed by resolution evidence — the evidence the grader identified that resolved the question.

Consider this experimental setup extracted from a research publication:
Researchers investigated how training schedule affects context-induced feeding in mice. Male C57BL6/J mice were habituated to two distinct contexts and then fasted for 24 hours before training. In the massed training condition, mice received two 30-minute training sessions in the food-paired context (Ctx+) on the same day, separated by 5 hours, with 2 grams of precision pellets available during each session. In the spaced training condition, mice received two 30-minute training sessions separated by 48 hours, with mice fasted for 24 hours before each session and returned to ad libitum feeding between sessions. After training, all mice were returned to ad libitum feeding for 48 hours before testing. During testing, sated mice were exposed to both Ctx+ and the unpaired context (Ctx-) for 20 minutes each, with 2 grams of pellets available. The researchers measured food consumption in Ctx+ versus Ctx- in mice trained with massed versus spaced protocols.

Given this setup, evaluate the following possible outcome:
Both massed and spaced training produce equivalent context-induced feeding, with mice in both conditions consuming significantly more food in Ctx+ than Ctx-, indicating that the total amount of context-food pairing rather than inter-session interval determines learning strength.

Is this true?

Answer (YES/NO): NO